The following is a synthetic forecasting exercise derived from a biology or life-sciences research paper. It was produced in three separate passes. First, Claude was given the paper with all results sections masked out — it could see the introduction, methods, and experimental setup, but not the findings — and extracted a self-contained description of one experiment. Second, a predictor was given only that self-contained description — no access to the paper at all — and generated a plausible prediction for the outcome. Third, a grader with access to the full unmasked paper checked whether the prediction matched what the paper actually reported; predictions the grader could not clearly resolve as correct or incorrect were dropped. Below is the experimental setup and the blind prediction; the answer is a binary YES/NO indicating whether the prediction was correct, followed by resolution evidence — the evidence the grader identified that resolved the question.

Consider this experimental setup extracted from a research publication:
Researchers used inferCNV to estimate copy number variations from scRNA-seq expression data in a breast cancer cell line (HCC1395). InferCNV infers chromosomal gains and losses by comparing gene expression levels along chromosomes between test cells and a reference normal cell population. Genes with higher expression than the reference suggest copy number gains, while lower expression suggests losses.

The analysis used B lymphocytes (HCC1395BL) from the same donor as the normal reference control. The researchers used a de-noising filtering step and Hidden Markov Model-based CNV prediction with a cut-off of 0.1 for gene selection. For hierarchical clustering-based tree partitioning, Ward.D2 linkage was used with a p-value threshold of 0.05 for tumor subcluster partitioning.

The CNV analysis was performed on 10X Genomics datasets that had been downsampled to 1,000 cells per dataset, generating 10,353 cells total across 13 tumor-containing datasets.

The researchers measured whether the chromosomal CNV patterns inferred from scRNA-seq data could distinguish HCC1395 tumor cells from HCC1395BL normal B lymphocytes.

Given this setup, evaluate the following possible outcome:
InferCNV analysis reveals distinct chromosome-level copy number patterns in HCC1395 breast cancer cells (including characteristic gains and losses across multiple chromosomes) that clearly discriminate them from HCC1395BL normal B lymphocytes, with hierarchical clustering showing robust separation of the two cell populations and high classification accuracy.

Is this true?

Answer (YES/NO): YES